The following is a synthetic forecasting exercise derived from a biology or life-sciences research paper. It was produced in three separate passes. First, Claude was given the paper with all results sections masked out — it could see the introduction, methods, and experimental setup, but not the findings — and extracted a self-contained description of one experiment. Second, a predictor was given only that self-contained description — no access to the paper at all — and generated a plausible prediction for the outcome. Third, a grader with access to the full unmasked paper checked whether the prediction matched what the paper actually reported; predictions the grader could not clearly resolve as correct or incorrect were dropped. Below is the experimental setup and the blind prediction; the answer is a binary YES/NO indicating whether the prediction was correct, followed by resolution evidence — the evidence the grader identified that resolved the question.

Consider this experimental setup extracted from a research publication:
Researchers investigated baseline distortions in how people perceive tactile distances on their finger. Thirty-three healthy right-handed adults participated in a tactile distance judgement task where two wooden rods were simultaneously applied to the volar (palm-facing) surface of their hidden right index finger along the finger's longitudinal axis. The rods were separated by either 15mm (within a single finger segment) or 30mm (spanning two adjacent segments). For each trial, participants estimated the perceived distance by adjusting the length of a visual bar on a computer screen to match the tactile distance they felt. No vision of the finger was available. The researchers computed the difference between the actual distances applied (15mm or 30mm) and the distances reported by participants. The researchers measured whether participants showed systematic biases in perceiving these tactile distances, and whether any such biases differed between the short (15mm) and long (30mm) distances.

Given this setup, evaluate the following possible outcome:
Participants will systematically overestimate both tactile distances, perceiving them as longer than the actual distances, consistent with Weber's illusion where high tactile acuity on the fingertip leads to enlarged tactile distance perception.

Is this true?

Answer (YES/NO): NO